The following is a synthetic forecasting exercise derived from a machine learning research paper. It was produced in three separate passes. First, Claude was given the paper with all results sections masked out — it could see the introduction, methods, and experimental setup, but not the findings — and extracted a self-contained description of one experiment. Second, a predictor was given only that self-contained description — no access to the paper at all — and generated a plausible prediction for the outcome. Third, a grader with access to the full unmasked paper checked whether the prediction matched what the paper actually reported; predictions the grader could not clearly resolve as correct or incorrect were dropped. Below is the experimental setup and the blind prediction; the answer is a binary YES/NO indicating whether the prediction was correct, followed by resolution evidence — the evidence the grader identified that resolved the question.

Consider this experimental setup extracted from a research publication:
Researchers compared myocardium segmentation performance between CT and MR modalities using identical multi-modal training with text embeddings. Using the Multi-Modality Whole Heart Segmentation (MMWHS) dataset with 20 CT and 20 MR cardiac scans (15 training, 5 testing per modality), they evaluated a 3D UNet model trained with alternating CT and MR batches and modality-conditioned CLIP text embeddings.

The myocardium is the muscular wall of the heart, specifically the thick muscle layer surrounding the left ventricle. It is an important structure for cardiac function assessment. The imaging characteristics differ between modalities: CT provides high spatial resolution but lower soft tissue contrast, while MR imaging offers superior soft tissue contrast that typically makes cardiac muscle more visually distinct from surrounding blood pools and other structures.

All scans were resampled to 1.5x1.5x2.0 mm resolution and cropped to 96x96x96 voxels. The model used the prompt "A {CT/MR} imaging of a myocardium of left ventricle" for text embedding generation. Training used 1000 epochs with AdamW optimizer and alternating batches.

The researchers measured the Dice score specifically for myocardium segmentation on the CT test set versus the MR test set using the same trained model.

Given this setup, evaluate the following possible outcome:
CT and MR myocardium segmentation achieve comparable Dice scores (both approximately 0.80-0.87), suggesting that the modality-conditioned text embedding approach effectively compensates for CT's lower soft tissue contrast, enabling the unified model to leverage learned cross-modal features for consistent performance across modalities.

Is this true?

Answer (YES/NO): NO